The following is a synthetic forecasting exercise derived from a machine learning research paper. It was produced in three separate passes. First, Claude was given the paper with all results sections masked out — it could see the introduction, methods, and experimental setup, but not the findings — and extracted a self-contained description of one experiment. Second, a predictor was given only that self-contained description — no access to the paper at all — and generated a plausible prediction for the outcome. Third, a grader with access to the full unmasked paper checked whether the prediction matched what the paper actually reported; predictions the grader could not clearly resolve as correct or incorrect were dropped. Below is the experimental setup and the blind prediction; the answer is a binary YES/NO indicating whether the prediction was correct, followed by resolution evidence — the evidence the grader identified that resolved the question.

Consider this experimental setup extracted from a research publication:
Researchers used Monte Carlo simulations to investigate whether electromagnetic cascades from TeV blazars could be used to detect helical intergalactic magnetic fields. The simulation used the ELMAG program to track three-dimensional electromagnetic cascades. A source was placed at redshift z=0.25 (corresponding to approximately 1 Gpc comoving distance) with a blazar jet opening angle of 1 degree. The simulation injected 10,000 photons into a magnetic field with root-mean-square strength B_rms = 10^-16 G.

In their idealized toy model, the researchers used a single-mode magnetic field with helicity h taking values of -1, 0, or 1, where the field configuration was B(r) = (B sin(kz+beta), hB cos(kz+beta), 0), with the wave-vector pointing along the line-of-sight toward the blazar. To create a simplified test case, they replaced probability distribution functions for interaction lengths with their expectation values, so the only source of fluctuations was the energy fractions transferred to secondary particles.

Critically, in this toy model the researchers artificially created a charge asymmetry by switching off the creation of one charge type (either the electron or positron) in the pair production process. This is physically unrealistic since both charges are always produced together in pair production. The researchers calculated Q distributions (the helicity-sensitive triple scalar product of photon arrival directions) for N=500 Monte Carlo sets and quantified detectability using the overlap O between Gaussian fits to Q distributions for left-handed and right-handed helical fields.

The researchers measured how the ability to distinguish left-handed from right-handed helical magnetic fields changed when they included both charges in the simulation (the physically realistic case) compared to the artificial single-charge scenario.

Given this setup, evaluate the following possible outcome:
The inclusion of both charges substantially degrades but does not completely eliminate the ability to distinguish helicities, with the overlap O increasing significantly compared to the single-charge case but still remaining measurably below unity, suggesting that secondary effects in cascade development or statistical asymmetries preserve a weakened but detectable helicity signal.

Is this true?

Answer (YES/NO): NO